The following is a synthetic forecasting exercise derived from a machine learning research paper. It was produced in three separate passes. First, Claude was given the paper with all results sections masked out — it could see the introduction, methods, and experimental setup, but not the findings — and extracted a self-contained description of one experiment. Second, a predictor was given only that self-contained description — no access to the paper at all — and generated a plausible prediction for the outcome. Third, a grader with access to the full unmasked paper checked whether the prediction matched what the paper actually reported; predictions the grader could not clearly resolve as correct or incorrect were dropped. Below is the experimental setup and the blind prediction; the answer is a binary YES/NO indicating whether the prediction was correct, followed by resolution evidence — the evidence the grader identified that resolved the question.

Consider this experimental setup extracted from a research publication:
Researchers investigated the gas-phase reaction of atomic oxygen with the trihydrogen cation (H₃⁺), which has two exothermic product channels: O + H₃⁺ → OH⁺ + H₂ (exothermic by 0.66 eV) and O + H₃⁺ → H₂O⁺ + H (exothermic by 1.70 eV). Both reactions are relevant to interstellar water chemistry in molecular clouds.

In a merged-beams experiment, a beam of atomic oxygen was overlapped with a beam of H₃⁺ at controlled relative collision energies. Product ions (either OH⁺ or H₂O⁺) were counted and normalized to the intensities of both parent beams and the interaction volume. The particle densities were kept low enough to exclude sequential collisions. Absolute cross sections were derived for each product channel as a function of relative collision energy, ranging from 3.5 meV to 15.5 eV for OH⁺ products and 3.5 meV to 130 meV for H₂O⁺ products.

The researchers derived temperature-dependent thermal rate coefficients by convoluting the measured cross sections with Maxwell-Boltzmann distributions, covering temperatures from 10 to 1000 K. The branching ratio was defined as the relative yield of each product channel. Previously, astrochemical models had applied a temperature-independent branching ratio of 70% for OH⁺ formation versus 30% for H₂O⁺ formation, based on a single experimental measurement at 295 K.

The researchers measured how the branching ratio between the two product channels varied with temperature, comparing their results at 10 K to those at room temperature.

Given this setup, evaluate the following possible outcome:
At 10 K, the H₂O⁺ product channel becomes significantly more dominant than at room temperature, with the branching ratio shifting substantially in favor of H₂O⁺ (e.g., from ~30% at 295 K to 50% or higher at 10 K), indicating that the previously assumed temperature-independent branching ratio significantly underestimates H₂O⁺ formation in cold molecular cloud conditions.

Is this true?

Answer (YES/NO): NO